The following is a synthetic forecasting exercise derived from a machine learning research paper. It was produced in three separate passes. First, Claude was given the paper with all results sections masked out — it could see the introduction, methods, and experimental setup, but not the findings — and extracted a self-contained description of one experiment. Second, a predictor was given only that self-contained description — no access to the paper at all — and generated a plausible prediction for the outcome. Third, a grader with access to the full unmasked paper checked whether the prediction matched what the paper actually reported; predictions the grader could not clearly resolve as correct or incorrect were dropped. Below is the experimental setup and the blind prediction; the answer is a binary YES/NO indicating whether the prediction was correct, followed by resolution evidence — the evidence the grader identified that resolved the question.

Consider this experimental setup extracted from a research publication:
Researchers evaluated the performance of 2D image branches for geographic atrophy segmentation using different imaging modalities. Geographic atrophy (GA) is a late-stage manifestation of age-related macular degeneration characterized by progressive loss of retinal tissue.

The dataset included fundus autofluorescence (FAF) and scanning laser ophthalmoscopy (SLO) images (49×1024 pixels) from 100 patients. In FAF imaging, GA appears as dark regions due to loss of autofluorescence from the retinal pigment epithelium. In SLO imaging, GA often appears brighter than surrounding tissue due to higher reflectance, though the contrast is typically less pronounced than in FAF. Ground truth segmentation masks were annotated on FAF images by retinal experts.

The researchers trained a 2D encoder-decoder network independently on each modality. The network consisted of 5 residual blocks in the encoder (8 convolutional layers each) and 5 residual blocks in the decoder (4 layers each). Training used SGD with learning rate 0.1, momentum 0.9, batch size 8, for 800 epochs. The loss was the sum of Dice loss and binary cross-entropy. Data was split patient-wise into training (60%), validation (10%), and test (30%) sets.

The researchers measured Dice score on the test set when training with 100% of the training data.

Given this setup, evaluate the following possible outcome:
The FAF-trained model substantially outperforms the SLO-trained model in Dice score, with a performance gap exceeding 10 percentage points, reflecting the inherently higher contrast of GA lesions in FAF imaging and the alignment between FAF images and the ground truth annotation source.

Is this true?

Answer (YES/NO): NO